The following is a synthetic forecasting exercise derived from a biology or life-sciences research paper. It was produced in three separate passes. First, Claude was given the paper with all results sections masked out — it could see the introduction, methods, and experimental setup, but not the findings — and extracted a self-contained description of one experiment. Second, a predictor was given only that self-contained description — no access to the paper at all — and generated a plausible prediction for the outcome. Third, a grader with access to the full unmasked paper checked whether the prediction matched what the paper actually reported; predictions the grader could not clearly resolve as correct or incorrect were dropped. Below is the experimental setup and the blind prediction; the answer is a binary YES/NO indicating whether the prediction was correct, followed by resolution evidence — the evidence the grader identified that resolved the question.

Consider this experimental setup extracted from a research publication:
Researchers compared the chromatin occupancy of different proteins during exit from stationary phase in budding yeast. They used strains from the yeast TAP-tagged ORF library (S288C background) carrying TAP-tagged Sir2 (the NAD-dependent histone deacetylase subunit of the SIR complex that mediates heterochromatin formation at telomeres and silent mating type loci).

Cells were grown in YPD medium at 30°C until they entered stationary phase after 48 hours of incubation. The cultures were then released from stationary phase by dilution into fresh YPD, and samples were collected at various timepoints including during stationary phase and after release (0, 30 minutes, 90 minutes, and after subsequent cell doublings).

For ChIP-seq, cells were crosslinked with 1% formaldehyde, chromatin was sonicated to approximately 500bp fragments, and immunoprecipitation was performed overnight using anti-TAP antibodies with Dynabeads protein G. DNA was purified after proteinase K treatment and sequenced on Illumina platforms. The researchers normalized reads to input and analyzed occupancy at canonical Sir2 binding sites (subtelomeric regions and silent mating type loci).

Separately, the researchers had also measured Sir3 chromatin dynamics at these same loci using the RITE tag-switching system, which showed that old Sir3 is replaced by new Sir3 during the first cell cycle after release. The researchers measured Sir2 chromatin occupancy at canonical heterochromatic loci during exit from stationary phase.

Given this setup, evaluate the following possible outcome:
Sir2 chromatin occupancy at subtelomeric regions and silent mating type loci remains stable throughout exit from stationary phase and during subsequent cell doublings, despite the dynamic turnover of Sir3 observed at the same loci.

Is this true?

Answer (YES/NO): NO